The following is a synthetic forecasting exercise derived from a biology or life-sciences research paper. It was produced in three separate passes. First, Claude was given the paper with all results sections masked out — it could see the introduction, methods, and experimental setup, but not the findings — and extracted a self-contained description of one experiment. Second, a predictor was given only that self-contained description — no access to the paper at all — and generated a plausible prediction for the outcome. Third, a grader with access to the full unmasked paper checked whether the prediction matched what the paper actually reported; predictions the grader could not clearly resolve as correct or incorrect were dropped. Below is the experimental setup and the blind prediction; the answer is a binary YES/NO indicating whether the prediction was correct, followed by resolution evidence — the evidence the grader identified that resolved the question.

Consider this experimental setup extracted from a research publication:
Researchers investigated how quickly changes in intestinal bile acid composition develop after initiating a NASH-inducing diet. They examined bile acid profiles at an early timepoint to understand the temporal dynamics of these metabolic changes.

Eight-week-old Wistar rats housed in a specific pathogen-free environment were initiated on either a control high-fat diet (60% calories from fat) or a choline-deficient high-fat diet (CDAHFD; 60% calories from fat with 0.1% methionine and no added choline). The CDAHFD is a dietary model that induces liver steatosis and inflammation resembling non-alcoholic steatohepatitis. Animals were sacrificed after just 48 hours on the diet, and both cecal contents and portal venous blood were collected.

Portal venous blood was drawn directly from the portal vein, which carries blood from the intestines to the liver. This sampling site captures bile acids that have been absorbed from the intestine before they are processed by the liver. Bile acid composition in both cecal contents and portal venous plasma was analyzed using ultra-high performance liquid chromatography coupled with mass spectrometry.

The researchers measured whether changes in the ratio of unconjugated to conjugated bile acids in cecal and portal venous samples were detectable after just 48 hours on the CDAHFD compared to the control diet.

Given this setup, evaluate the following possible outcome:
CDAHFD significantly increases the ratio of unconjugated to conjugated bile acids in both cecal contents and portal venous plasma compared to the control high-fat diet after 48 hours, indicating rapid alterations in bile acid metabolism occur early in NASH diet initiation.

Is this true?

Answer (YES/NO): YES